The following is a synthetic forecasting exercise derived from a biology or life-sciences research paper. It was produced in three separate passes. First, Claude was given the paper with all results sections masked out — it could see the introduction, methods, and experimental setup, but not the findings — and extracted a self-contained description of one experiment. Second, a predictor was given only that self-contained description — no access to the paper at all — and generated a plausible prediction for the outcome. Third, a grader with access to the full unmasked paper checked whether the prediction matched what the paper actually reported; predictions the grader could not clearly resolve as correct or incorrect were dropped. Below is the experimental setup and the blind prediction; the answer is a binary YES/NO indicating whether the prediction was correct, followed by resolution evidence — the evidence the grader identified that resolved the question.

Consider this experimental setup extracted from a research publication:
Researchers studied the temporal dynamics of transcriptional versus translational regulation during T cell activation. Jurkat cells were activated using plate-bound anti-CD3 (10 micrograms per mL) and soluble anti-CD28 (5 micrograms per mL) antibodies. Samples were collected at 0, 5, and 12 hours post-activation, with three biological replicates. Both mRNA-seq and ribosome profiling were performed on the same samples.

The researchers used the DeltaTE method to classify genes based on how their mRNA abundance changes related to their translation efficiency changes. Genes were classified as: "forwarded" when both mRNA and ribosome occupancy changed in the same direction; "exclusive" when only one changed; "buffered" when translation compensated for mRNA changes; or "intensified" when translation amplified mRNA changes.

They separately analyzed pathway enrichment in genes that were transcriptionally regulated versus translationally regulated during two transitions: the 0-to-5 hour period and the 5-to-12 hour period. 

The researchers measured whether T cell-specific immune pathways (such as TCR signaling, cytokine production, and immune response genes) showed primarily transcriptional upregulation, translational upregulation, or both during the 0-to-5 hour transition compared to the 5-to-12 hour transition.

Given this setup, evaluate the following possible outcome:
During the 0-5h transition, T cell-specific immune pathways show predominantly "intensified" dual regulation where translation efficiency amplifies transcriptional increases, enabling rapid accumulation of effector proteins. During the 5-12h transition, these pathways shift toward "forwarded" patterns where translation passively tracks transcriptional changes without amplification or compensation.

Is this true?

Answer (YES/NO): NO